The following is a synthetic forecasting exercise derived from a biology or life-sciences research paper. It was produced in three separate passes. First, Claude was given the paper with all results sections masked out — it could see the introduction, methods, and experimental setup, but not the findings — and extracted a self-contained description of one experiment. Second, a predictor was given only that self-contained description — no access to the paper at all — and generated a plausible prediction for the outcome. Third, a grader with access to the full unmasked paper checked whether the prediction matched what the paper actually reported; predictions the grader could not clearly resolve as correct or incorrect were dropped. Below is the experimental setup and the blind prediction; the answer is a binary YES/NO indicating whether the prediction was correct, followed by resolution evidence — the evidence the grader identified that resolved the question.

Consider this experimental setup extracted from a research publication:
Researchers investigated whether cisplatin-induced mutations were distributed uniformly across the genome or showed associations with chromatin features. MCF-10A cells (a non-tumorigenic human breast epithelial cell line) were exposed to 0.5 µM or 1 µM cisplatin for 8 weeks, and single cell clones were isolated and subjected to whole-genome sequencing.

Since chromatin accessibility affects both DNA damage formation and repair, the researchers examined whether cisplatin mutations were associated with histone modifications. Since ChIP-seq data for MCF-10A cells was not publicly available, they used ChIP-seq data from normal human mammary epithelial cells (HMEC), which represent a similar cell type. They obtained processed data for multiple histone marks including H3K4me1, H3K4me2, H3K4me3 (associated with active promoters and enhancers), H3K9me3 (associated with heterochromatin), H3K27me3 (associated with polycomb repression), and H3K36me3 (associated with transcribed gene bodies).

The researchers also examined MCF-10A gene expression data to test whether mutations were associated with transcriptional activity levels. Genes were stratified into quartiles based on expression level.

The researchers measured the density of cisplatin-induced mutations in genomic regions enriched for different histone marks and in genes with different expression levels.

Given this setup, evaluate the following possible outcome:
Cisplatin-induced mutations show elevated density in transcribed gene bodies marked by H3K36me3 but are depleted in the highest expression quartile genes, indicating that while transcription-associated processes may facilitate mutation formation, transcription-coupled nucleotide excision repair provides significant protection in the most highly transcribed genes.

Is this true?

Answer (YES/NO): NO